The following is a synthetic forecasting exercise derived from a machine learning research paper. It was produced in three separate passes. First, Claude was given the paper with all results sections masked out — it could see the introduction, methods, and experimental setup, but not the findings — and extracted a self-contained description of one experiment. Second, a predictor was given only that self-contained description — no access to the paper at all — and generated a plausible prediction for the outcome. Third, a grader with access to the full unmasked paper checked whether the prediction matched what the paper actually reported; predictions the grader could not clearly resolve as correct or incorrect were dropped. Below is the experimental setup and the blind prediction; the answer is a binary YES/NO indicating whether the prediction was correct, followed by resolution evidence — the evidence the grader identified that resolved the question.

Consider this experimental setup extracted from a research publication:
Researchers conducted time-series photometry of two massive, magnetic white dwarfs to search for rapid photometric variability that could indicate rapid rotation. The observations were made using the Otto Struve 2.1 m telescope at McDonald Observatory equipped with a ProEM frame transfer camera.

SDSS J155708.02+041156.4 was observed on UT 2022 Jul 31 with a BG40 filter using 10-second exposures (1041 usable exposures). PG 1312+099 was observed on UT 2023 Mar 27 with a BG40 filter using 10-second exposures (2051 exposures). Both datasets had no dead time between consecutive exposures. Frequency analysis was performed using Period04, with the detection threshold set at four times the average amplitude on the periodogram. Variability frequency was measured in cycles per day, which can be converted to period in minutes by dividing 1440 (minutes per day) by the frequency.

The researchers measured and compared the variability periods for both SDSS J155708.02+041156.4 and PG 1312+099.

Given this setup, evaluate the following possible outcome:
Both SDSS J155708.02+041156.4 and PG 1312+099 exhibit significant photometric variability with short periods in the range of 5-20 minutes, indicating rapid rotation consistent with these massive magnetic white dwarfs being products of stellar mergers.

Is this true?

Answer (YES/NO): NO